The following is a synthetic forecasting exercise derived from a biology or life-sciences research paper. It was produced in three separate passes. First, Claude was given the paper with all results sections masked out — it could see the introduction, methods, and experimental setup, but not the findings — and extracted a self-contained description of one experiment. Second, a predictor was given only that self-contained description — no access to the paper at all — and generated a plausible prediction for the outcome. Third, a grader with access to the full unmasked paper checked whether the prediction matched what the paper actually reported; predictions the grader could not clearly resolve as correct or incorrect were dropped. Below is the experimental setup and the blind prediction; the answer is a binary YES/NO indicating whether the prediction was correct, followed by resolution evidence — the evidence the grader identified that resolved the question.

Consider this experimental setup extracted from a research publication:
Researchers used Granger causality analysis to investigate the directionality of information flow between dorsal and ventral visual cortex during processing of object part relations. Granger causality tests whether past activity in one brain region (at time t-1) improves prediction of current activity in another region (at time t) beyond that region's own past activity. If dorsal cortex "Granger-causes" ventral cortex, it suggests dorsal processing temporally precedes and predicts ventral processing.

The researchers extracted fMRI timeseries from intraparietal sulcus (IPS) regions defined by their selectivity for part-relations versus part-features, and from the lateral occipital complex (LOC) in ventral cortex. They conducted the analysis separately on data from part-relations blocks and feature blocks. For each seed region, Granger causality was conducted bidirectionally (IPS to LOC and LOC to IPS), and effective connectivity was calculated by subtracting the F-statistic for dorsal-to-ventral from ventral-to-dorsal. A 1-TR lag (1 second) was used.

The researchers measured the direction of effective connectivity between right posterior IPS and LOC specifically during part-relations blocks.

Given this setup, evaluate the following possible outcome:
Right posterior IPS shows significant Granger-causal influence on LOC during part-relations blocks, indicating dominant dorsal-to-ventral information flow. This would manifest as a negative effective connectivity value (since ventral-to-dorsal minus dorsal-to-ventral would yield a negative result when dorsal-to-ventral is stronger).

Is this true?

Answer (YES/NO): NO